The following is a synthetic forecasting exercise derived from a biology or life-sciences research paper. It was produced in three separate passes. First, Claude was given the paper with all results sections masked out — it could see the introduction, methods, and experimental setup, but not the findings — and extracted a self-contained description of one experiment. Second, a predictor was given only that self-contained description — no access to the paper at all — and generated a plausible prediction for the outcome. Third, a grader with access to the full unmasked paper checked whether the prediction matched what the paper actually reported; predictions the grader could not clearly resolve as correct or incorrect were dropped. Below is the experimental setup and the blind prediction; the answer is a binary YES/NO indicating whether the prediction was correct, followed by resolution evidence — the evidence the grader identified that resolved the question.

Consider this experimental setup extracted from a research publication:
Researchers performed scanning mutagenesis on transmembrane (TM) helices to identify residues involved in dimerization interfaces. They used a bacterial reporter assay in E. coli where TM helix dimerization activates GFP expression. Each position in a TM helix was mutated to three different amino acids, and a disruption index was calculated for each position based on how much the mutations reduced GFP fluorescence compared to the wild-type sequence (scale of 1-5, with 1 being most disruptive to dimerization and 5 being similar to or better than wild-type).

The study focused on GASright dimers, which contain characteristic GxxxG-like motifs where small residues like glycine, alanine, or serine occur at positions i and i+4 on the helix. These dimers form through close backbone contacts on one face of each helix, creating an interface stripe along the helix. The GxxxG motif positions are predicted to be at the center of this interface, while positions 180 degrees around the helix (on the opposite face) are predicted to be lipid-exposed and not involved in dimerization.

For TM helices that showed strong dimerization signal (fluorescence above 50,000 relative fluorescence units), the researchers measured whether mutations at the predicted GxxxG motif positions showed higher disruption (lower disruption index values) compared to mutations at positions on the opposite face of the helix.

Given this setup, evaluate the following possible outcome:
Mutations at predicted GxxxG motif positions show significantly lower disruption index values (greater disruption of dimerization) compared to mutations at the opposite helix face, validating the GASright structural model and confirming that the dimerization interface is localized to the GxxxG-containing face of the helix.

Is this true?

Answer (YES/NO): YES